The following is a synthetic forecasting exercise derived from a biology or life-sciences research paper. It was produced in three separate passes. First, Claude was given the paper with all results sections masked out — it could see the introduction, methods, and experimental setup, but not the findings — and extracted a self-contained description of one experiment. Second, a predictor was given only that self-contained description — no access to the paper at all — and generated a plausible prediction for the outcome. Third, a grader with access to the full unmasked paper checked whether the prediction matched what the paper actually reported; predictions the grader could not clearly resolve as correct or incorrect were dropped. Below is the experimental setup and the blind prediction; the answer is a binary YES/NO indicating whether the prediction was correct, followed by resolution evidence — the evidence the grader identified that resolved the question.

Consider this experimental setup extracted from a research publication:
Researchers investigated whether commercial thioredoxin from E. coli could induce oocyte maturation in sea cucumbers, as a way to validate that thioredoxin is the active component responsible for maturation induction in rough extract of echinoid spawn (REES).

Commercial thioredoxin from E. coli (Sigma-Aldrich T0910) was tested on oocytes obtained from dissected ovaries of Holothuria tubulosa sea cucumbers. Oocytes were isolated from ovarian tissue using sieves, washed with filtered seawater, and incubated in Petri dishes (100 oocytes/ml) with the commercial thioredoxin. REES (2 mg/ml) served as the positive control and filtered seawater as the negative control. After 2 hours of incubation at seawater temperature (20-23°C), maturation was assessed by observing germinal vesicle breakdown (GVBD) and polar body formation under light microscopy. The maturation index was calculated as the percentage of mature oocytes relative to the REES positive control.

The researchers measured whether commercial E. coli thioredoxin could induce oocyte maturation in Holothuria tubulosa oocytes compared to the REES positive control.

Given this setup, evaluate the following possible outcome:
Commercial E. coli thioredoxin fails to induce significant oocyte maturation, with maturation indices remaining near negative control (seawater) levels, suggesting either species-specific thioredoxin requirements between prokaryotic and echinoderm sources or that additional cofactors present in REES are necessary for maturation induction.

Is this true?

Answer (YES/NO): NO